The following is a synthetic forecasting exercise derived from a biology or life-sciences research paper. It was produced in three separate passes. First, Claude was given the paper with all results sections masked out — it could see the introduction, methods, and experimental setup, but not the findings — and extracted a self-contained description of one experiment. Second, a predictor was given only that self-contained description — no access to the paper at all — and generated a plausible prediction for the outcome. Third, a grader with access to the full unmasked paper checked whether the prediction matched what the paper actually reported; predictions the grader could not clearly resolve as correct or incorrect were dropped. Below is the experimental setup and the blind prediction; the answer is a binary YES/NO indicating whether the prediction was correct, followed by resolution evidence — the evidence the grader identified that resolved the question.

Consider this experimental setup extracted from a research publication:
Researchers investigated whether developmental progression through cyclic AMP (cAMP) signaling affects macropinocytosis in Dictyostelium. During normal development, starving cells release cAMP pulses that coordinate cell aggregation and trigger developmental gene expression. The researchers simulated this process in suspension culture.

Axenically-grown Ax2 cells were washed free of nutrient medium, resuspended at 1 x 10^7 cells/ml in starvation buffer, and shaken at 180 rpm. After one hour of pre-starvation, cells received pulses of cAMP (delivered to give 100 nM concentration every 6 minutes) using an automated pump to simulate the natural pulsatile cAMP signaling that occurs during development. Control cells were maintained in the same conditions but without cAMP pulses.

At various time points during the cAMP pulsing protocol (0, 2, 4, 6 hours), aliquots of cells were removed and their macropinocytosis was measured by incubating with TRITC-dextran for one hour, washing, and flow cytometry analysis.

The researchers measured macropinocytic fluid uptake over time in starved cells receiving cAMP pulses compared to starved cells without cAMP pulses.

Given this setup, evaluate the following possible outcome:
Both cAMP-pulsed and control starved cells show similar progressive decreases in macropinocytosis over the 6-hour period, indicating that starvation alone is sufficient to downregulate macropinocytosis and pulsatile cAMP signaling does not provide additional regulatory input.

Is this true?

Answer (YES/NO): NO